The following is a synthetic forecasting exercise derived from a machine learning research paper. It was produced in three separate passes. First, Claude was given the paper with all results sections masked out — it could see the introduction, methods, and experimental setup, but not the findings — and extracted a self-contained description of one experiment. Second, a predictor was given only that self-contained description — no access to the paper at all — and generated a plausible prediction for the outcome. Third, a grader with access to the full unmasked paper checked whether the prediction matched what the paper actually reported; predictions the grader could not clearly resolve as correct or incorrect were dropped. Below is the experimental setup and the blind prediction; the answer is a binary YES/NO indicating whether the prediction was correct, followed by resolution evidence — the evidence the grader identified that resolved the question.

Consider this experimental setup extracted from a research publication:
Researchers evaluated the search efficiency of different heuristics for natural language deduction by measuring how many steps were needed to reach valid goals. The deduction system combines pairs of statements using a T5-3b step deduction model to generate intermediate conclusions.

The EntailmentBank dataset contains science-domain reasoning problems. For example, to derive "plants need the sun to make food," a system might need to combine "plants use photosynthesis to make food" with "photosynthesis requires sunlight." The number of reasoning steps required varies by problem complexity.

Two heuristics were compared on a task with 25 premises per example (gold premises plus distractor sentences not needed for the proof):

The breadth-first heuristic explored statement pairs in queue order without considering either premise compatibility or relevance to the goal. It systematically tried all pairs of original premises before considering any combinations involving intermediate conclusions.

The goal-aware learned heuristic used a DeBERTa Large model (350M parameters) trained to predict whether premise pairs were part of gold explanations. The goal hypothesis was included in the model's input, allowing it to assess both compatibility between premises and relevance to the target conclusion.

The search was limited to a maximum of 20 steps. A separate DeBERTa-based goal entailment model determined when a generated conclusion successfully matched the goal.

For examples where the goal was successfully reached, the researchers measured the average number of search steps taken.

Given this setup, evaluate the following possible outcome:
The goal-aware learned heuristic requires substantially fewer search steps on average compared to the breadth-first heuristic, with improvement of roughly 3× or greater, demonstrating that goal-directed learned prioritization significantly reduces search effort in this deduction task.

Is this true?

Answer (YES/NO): NO